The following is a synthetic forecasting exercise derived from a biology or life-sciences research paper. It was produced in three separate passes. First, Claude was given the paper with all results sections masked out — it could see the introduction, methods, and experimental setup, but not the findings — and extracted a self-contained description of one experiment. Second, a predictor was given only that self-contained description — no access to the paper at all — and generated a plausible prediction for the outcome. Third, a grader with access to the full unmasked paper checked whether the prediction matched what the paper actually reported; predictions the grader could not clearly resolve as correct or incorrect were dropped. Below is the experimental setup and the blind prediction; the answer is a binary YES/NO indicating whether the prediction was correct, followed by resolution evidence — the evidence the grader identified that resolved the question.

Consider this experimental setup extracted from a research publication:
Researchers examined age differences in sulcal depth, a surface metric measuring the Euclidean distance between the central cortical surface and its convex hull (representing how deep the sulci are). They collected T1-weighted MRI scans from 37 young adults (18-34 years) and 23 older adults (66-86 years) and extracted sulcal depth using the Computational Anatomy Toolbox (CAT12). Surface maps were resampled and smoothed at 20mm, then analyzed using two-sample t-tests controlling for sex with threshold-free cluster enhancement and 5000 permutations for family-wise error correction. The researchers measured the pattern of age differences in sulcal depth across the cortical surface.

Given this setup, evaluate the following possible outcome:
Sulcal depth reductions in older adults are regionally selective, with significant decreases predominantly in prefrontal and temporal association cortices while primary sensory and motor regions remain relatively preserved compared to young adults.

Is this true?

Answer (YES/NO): NO